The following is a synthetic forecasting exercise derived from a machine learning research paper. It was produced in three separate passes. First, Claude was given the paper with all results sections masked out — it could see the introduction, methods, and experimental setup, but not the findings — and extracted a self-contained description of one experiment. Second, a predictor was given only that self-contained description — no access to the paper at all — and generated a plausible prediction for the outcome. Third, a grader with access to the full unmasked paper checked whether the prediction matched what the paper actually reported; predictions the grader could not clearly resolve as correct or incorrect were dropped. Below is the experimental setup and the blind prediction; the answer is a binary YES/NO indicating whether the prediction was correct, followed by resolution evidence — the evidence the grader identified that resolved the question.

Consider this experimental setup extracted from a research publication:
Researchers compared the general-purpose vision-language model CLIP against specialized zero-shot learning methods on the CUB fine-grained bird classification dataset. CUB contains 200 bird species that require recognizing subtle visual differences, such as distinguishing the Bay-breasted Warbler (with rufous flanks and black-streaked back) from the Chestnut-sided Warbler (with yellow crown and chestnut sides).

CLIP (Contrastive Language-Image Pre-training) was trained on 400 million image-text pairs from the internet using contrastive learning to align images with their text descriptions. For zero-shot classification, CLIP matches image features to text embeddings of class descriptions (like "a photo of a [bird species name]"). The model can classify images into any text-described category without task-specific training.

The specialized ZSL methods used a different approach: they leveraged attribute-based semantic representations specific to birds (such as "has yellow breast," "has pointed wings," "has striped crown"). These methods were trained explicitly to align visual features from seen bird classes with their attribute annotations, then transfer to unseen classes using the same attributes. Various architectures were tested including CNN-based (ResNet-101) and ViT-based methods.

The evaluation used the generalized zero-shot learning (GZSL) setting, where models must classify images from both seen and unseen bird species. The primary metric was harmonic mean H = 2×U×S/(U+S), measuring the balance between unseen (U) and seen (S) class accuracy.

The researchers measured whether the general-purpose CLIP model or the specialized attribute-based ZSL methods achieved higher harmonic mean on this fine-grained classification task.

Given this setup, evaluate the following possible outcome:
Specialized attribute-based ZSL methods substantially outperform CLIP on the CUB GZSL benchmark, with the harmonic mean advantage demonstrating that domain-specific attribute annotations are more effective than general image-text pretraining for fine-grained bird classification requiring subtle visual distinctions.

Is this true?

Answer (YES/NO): YES